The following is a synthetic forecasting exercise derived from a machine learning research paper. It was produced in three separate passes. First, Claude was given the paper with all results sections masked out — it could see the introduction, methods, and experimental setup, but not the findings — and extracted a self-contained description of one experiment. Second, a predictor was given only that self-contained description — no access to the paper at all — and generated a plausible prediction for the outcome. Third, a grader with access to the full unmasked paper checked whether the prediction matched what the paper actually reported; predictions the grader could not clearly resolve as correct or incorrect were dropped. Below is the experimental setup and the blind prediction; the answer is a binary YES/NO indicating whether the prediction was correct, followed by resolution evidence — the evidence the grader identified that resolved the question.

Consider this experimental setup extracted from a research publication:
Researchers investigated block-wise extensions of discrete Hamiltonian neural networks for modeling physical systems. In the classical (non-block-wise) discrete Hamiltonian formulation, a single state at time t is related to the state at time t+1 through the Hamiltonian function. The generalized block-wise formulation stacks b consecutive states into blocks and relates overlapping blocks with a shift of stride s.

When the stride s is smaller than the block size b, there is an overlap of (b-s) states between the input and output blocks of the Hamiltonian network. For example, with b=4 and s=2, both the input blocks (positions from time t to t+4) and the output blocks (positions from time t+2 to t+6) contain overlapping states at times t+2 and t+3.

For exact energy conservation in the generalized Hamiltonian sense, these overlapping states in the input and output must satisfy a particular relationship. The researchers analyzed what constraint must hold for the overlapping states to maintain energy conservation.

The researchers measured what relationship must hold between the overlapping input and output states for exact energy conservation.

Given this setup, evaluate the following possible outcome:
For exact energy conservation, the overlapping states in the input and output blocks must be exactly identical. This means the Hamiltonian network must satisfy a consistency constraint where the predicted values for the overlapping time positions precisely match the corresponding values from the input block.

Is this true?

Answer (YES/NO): YES